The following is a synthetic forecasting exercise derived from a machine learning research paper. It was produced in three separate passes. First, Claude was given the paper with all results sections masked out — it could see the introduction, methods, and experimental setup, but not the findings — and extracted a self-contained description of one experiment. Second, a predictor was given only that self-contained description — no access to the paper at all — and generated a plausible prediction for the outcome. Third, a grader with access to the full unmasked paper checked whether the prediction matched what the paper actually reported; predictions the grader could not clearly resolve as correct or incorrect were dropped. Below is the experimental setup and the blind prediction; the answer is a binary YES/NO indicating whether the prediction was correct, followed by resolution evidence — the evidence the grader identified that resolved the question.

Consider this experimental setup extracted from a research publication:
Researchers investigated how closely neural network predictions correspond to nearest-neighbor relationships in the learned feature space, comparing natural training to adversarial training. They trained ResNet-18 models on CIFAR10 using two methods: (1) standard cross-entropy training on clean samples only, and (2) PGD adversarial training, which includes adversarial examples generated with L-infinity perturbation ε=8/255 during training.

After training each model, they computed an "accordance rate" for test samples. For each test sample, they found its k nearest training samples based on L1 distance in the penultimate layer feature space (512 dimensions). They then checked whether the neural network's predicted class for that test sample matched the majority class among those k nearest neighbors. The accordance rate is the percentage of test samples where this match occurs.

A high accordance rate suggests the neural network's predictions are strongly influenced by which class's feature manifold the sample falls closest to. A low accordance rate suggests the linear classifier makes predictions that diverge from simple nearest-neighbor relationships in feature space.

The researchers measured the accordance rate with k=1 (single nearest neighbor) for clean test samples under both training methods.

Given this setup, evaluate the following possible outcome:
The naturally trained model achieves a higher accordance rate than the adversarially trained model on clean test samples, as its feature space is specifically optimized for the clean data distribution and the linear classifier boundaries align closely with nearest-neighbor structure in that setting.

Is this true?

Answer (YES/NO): YES